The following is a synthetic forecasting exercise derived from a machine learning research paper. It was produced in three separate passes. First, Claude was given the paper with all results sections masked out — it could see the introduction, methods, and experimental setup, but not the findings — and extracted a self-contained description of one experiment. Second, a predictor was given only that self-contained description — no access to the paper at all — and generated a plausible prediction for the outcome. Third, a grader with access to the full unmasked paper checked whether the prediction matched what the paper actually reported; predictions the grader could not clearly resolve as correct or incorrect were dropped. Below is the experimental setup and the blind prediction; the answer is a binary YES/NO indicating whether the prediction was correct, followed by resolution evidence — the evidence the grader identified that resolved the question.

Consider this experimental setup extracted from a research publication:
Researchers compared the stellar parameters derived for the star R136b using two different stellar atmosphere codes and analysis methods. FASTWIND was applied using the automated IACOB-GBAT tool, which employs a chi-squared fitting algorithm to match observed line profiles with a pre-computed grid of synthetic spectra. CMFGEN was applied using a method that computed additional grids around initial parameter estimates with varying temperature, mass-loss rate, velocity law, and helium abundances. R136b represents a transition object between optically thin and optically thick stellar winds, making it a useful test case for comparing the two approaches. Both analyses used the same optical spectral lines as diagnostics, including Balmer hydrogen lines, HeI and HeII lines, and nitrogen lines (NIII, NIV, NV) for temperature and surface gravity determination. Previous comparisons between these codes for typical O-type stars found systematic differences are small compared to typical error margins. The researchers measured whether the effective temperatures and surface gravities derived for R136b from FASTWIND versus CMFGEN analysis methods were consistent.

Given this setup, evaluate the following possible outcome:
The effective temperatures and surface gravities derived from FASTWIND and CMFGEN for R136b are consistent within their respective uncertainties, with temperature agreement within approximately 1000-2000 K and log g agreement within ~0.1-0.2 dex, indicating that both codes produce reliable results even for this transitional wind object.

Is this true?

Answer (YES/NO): YES